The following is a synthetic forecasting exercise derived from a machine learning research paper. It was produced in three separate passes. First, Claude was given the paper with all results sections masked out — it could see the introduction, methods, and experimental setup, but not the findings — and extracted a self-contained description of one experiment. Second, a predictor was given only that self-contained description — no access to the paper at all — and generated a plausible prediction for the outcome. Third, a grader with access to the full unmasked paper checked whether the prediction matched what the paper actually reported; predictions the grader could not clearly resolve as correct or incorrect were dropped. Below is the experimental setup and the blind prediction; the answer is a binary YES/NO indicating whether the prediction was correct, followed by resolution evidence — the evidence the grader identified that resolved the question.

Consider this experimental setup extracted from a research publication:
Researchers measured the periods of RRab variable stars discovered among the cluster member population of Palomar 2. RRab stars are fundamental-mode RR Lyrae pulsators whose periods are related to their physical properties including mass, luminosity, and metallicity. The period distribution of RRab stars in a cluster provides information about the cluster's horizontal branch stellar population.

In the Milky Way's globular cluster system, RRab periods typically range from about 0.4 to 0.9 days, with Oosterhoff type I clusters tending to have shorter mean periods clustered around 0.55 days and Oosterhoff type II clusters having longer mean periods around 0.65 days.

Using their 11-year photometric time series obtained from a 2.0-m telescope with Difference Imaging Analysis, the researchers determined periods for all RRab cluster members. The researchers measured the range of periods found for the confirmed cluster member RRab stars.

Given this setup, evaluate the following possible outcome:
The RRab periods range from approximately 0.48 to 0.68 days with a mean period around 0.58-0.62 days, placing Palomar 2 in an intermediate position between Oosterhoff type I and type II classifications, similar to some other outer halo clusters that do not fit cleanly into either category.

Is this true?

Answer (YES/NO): NO